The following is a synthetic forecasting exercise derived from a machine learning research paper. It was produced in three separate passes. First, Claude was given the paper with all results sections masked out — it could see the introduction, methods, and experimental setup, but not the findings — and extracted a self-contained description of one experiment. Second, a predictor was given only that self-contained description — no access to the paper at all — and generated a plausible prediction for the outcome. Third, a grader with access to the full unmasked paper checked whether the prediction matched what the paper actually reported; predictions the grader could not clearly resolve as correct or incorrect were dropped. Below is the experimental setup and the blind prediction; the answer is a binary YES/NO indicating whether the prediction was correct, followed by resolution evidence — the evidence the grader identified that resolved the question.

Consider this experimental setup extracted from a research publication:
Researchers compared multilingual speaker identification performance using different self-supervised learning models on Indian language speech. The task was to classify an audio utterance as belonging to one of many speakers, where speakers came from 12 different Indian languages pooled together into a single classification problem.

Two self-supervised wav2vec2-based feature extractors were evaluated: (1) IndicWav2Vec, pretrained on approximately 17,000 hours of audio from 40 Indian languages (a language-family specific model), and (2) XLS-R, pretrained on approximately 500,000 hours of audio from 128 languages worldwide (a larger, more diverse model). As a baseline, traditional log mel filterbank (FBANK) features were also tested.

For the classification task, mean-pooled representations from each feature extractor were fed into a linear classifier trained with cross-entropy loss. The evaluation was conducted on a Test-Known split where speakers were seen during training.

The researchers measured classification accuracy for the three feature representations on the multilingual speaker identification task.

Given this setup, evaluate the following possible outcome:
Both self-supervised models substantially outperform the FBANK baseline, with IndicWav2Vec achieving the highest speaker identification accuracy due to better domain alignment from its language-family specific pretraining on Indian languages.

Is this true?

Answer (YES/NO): NO